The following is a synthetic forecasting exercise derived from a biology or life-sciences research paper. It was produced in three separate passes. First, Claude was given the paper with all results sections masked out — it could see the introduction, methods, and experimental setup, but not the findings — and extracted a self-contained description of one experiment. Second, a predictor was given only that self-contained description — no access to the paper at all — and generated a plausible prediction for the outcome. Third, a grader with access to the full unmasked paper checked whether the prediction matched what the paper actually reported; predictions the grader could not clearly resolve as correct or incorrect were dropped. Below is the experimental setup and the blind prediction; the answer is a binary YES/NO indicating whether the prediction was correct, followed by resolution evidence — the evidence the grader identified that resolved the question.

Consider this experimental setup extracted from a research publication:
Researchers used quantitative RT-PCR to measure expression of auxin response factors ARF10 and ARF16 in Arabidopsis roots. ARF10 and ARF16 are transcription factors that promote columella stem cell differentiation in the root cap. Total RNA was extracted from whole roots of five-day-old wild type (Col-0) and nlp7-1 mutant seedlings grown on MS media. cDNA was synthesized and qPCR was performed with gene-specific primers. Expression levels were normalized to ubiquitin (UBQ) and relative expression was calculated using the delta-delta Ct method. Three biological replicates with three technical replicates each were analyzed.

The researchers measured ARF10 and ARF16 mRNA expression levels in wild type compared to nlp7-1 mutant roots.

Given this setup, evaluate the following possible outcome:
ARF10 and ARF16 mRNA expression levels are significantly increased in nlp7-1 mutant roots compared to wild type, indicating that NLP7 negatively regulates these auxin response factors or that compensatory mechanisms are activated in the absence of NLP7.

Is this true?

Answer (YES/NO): NO